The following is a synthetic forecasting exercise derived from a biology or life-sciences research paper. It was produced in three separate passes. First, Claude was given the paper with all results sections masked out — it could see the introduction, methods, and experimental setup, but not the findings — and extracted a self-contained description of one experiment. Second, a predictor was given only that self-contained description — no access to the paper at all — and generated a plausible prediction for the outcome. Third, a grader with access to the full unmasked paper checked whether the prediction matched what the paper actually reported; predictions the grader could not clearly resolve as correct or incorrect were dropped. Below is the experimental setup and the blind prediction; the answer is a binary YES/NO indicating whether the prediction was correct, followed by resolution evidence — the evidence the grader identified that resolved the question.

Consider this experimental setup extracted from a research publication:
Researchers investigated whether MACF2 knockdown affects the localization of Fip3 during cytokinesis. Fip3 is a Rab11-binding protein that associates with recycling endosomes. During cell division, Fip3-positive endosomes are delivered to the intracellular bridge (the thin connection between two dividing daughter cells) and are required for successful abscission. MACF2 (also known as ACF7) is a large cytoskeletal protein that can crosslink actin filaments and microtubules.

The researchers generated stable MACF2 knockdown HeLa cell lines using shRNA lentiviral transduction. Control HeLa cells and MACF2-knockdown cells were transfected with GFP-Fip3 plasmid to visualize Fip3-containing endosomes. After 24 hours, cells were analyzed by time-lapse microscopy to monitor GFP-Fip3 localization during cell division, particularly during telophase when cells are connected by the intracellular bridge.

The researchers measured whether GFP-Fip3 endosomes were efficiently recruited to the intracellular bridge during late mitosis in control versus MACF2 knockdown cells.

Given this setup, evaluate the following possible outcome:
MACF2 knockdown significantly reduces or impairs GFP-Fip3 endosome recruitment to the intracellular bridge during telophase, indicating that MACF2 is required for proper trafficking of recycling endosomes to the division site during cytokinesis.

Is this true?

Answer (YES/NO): YES